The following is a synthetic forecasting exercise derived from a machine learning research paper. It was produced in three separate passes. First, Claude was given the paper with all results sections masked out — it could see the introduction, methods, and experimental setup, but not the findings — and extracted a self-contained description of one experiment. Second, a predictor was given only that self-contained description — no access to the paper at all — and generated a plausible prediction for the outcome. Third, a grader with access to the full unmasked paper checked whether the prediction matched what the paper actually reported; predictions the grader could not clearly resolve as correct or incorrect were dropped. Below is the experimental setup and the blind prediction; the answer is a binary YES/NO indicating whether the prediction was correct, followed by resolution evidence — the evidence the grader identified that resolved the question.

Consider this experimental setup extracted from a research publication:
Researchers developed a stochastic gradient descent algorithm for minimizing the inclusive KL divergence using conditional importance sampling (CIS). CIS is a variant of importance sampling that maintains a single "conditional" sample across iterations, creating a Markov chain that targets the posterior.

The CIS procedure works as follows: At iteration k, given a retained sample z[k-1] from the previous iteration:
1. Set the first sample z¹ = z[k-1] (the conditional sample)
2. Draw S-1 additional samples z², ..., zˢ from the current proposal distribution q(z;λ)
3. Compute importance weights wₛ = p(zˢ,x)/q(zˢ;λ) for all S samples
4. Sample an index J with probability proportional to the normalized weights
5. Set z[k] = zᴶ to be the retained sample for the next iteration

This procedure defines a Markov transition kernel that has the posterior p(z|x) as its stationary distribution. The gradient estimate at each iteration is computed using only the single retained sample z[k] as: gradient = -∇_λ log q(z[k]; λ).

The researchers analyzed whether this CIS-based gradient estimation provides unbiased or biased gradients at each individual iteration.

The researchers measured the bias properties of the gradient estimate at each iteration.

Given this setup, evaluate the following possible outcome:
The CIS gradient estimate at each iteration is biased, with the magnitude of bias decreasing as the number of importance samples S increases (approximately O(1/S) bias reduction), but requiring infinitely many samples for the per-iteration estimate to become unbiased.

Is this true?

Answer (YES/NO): NO